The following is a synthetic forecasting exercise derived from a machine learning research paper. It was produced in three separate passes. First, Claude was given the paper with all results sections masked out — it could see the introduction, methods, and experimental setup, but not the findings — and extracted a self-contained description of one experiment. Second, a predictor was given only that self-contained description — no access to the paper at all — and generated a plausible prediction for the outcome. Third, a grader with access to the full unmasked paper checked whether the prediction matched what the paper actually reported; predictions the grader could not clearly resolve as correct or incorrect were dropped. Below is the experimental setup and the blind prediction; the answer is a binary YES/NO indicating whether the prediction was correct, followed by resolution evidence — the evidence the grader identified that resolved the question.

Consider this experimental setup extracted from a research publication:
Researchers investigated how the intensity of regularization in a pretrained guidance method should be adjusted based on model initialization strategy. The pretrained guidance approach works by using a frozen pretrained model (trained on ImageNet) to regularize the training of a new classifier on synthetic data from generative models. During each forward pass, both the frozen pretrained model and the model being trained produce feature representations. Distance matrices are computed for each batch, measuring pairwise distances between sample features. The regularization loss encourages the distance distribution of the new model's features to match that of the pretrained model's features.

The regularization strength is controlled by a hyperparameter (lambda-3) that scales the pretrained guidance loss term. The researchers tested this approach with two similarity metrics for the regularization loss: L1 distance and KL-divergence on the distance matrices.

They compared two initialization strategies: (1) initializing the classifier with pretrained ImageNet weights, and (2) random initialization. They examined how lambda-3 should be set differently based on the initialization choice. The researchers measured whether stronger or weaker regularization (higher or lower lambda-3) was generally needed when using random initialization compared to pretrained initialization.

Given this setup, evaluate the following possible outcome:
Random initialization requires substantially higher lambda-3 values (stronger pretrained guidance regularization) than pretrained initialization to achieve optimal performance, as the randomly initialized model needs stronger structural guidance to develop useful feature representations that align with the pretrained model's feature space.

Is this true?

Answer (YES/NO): YES